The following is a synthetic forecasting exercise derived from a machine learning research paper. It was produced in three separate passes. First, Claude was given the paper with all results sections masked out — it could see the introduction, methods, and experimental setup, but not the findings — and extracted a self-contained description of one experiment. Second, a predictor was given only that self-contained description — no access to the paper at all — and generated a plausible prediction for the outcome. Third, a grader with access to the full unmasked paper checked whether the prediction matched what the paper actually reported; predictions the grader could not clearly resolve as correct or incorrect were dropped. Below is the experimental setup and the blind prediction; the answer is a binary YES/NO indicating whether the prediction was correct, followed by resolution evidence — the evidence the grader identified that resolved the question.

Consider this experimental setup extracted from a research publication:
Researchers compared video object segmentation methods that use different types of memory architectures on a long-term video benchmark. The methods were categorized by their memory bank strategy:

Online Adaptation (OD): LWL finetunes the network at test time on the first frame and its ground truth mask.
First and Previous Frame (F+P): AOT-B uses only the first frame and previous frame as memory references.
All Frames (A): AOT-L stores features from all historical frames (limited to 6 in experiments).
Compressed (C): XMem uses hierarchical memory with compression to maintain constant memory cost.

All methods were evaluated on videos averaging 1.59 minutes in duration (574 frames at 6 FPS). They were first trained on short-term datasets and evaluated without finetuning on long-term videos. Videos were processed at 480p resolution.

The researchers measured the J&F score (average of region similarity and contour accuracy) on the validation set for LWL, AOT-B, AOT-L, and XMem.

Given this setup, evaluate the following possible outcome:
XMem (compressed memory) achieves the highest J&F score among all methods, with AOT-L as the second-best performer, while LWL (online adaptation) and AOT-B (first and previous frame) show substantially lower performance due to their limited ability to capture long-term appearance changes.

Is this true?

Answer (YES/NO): NO